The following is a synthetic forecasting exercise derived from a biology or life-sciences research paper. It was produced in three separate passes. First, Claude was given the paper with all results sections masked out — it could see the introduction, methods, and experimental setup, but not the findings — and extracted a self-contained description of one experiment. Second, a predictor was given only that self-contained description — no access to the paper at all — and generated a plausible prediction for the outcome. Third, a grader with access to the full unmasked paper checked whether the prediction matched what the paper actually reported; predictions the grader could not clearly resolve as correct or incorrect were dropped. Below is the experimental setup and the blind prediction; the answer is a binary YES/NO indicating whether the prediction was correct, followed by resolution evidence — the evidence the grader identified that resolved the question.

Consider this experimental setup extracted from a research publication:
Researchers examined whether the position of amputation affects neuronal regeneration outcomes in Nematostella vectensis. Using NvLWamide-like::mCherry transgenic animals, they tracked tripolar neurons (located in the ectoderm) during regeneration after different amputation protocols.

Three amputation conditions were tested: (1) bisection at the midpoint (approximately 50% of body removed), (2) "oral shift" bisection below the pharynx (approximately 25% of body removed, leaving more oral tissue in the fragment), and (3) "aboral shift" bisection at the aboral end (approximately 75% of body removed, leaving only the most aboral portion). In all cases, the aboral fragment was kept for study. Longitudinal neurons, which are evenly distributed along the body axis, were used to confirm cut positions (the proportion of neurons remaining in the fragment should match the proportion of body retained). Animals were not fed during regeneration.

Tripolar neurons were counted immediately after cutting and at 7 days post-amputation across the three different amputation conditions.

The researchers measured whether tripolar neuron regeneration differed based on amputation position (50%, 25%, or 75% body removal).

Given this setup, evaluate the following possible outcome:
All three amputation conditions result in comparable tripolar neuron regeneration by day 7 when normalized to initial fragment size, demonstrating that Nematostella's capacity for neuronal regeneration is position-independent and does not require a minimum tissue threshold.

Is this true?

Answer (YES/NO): NO